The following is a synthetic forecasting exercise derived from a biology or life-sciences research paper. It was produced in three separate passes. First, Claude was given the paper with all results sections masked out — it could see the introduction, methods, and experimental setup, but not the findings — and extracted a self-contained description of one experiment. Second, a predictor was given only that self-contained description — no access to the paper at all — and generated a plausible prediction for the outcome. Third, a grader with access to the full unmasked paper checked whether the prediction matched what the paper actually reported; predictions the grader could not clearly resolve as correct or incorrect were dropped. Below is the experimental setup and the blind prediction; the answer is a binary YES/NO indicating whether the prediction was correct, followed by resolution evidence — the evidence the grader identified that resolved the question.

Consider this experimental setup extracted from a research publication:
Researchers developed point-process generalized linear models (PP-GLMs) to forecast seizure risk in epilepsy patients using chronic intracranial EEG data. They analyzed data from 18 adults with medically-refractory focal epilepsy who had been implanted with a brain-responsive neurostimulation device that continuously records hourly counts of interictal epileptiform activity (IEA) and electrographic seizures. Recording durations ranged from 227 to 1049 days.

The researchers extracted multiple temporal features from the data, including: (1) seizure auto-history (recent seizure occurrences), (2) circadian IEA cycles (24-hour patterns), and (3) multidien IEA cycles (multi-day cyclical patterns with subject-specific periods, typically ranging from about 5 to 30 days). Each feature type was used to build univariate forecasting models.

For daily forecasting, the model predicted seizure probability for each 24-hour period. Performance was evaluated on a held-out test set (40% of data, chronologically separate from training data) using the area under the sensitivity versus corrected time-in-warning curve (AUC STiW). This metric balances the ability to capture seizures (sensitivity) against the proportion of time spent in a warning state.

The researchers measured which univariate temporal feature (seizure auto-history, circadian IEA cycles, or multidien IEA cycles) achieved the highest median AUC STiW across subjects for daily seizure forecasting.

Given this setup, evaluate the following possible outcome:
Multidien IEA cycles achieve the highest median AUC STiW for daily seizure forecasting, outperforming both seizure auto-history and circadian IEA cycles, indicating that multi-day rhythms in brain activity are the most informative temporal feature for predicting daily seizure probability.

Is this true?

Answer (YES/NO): YES